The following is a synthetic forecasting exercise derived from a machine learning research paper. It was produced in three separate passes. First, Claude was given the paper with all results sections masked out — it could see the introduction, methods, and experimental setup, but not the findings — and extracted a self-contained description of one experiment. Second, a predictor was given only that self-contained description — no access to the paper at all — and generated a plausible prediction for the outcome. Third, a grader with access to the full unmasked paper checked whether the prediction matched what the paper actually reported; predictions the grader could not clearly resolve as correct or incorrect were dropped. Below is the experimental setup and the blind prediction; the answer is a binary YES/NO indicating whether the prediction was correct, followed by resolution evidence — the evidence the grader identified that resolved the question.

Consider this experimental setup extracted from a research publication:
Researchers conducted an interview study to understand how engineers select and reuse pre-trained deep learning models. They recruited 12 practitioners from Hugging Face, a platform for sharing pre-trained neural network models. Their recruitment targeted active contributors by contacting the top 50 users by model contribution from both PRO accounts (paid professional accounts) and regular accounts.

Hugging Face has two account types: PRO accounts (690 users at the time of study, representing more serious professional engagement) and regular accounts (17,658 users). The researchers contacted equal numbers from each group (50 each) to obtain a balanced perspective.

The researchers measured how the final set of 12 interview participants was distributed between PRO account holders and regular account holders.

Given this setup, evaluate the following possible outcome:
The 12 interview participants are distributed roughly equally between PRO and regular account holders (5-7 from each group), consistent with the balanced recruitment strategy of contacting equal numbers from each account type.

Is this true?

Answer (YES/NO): NO